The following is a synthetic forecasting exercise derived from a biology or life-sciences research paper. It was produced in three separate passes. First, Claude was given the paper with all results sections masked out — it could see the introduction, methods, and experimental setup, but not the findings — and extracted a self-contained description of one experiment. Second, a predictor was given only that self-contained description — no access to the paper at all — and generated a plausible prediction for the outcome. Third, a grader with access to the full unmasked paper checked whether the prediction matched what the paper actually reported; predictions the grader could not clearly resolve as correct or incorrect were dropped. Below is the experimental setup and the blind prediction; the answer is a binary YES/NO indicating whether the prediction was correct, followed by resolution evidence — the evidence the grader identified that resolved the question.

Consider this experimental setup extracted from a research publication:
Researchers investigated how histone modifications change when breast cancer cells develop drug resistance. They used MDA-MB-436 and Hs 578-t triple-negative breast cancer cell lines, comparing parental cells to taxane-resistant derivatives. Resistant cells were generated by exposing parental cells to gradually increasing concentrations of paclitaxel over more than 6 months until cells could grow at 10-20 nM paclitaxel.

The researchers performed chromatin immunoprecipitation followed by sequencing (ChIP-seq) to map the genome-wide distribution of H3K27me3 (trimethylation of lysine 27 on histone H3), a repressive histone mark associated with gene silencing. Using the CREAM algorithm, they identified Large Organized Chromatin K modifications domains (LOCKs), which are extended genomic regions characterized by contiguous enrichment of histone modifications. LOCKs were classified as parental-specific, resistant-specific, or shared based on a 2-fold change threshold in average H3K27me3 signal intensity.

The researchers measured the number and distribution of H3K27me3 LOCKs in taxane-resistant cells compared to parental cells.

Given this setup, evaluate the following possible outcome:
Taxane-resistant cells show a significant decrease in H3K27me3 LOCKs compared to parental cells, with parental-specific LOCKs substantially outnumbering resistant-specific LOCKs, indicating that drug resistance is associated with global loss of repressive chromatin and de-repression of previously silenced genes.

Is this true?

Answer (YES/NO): NO